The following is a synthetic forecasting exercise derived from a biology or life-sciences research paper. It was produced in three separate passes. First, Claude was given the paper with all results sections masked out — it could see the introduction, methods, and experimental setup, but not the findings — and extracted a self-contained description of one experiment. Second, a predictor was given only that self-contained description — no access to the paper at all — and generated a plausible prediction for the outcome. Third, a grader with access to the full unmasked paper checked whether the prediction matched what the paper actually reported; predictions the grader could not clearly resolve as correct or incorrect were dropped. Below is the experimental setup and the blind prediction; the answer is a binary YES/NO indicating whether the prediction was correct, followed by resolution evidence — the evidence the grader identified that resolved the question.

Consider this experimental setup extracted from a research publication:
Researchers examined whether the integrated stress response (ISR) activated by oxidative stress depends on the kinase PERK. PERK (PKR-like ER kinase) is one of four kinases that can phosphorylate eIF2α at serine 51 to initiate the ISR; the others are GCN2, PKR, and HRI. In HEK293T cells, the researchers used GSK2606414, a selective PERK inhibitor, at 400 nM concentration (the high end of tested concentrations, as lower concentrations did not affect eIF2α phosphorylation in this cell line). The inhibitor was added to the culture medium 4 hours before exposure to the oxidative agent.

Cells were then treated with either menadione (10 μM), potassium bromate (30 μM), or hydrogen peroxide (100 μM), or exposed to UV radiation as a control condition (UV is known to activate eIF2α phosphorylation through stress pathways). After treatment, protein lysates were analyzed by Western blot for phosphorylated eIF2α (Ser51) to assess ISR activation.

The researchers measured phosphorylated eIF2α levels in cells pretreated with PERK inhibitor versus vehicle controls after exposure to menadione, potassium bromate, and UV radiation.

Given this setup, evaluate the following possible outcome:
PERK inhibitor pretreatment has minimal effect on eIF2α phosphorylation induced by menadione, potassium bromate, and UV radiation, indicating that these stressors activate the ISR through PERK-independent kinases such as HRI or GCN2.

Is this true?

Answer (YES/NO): NO